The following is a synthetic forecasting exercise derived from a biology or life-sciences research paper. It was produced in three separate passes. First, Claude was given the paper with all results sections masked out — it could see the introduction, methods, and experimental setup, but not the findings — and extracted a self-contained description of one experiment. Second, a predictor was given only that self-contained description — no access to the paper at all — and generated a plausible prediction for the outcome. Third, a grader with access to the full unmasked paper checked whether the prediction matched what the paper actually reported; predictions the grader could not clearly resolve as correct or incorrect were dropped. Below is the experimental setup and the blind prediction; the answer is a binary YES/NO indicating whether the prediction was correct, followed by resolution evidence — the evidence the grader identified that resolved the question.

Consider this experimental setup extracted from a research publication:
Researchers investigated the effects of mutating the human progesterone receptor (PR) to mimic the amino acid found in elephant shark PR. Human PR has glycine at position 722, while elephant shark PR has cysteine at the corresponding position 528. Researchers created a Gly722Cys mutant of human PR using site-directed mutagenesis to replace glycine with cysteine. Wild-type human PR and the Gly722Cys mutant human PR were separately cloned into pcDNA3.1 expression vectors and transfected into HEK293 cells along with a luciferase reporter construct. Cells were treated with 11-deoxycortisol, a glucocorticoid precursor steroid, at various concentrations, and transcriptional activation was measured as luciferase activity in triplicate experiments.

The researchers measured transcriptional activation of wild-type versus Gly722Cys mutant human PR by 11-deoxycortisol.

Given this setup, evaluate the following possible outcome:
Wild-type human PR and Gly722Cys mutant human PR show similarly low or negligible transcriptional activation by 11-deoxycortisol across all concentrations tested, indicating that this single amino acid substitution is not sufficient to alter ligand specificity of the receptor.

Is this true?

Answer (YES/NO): NO